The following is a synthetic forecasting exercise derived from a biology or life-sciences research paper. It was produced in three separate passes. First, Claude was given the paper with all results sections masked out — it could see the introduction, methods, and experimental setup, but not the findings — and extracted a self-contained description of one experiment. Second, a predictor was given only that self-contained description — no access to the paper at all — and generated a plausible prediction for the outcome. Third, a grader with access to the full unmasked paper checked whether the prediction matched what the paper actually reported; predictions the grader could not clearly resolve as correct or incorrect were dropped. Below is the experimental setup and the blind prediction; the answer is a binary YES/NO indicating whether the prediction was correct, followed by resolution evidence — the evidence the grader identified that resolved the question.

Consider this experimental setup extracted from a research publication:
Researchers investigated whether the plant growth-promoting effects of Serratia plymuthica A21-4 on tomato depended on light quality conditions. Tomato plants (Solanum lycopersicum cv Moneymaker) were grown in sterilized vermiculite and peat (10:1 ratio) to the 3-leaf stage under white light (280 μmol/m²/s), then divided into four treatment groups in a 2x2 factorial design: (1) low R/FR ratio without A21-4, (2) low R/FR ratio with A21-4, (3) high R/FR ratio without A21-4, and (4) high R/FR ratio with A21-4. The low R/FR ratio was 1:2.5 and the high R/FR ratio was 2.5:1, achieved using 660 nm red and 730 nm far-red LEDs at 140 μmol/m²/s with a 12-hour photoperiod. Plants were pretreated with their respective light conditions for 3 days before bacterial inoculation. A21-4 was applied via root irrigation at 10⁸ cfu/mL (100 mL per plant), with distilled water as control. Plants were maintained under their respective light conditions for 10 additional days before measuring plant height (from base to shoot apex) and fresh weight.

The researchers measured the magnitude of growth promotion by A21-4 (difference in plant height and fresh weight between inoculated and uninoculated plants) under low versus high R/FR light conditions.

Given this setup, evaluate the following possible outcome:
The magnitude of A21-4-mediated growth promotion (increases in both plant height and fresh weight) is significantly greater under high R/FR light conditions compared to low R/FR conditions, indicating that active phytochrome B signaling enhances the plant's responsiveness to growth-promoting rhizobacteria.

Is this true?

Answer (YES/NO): YES